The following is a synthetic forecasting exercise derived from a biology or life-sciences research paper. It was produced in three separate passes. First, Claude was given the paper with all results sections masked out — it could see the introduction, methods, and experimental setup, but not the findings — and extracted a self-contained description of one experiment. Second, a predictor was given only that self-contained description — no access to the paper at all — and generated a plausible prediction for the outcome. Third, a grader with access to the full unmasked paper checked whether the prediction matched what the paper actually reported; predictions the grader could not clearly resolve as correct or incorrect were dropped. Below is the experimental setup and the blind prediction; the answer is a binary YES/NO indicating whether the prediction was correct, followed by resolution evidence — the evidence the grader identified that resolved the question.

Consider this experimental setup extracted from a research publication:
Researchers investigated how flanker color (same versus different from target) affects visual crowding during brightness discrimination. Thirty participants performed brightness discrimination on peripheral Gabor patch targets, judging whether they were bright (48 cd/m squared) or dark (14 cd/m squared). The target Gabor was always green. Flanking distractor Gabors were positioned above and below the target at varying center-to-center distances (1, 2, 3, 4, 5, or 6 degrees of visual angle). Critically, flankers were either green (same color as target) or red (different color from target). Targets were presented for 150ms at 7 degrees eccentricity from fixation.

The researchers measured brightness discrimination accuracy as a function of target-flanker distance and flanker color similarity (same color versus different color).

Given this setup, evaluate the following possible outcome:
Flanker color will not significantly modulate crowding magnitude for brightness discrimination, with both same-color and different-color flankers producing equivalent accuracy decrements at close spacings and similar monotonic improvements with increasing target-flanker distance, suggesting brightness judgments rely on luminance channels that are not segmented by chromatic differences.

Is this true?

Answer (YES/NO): NO